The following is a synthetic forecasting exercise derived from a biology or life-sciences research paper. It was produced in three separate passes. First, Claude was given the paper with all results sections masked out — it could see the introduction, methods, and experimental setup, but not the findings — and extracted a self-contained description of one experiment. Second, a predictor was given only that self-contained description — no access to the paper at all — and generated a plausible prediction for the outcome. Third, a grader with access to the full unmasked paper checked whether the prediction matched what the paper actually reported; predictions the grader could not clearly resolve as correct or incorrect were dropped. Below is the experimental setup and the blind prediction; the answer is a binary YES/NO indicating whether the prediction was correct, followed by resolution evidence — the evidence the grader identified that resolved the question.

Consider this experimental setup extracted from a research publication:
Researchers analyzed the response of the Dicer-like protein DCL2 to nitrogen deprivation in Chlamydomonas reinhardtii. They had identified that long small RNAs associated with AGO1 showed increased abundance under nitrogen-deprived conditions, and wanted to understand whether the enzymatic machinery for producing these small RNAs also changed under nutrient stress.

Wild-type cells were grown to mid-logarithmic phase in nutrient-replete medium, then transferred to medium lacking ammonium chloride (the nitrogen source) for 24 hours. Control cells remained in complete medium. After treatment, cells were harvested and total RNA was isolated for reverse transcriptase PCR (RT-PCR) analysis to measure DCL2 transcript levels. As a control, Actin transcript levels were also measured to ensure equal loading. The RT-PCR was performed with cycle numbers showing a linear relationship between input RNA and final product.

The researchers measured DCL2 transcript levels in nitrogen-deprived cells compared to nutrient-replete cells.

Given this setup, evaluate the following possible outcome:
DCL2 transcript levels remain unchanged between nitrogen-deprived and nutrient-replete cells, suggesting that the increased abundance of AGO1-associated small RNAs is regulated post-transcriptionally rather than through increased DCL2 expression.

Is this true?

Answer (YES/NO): YES